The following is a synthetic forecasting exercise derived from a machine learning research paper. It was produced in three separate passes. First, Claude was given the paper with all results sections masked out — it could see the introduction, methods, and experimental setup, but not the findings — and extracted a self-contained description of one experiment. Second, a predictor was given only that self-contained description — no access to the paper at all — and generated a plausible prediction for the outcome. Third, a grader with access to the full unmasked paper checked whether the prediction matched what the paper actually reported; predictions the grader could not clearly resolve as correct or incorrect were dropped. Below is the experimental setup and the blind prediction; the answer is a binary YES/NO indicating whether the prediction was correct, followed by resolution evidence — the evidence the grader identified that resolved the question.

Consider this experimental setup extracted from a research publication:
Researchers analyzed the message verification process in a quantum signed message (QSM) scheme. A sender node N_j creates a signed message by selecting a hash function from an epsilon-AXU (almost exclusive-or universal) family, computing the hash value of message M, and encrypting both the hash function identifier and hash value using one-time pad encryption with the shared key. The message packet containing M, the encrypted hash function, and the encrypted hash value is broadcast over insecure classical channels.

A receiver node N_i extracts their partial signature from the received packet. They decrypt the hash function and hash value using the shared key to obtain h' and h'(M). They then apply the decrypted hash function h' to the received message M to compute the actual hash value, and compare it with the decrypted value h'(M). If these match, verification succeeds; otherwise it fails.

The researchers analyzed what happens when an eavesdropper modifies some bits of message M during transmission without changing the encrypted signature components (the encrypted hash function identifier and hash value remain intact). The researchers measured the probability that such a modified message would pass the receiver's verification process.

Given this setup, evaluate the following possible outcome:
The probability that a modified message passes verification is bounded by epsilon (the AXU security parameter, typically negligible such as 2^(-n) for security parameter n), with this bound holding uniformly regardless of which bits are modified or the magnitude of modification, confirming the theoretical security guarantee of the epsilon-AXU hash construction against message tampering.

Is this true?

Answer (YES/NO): YES